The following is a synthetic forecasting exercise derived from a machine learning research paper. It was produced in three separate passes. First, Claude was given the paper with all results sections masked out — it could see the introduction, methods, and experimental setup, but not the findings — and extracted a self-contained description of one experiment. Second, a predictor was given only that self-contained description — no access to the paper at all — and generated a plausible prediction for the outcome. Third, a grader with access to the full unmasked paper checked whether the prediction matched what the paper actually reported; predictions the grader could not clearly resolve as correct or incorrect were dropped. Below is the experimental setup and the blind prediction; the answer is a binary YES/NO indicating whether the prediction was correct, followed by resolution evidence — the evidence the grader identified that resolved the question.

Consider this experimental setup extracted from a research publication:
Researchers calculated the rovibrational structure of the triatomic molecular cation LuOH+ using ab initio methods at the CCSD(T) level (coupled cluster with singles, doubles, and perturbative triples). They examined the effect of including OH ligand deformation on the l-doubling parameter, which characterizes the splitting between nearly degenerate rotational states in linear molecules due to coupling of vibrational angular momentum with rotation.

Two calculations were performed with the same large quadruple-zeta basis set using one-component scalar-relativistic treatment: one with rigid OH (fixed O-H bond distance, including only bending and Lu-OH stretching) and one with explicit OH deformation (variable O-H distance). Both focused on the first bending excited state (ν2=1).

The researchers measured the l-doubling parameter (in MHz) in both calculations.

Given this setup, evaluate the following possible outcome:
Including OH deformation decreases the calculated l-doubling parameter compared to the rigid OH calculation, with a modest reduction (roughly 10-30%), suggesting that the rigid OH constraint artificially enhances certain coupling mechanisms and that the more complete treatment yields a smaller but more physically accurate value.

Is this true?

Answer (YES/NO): NO